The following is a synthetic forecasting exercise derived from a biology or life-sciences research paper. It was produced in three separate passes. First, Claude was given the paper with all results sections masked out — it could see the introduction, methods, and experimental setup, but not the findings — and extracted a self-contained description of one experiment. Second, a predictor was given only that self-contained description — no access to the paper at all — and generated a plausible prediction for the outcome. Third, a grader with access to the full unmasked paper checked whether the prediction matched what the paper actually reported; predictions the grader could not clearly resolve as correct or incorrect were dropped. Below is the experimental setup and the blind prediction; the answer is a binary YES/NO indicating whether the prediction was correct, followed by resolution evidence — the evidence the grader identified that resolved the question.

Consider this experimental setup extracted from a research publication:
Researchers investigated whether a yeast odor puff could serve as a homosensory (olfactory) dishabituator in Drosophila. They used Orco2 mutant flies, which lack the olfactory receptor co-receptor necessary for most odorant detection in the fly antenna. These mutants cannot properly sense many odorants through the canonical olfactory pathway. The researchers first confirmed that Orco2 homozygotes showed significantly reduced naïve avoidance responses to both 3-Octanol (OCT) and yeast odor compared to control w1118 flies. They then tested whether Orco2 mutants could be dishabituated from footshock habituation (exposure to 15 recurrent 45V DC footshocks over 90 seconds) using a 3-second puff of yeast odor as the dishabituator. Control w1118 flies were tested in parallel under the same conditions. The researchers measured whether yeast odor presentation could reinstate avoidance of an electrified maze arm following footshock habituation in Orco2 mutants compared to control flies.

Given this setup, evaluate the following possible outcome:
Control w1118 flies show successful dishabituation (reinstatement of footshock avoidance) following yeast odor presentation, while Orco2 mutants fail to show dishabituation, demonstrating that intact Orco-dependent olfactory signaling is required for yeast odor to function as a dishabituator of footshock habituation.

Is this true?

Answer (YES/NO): YES